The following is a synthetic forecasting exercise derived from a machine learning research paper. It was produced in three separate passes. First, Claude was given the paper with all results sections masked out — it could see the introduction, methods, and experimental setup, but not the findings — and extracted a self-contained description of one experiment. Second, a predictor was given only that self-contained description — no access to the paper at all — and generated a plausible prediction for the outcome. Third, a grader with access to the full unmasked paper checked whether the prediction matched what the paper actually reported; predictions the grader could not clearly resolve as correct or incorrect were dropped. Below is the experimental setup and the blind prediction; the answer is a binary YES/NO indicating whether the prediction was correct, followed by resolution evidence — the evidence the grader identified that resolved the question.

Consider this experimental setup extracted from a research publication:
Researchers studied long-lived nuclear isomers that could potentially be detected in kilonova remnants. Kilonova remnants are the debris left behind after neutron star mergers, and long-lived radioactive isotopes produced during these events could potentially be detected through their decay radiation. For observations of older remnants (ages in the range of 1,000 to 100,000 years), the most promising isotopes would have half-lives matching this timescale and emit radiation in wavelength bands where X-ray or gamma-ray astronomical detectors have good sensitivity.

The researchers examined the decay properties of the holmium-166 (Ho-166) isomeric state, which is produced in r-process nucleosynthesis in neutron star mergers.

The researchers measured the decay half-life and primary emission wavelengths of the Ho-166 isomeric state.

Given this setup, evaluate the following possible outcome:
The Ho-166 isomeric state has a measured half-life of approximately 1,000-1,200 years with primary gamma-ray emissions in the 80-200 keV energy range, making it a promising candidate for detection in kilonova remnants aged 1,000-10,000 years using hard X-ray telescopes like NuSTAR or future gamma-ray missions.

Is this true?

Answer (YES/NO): NO